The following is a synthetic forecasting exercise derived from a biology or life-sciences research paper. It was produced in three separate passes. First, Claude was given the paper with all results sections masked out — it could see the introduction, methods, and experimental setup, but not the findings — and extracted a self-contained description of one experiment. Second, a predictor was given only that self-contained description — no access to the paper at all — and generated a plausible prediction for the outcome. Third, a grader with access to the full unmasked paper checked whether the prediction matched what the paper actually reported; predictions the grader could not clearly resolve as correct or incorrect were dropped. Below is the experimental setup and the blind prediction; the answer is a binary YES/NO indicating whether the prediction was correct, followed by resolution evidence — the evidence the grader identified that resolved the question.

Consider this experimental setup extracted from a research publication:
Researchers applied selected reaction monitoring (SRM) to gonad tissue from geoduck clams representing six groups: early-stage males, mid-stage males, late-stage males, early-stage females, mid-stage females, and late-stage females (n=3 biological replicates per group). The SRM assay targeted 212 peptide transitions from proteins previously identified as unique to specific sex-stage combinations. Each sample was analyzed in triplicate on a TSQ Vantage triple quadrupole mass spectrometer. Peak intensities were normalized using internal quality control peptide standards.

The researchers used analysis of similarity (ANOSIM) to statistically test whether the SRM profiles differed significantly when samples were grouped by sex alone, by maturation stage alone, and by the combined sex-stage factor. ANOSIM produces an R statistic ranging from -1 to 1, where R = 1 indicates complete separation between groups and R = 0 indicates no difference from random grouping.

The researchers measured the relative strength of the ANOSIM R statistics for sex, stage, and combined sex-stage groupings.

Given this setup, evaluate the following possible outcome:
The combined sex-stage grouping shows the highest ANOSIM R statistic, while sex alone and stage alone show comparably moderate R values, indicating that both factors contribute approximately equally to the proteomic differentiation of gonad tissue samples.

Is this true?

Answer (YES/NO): NO